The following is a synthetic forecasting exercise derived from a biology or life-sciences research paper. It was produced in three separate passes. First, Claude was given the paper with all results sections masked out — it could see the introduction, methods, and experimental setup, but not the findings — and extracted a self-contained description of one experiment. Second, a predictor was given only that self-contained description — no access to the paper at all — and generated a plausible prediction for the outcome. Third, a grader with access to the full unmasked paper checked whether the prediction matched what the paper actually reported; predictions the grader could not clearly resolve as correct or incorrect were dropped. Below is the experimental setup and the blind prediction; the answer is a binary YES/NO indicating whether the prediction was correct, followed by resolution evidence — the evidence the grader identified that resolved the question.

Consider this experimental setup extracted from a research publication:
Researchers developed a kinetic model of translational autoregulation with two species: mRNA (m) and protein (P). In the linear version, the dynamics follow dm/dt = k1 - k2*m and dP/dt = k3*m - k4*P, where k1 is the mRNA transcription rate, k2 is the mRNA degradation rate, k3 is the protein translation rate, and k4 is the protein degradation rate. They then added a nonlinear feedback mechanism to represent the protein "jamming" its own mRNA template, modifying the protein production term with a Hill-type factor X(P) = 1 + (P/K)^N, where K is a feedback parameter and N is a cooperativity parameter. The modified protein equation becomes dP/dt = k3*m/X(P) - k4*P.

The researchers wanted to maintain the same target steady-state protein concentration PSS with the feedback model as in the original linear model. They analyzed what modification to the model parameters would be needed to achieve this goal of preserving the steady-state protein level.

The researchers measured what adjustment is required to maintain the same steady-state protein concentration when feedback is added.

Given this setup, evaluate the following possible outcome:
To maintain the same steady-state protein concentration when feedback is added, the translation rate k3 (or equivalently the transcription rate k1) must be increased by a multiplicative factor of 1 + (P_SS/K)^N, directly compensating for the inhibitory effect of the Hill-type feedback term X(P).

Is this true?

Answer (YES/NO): YES